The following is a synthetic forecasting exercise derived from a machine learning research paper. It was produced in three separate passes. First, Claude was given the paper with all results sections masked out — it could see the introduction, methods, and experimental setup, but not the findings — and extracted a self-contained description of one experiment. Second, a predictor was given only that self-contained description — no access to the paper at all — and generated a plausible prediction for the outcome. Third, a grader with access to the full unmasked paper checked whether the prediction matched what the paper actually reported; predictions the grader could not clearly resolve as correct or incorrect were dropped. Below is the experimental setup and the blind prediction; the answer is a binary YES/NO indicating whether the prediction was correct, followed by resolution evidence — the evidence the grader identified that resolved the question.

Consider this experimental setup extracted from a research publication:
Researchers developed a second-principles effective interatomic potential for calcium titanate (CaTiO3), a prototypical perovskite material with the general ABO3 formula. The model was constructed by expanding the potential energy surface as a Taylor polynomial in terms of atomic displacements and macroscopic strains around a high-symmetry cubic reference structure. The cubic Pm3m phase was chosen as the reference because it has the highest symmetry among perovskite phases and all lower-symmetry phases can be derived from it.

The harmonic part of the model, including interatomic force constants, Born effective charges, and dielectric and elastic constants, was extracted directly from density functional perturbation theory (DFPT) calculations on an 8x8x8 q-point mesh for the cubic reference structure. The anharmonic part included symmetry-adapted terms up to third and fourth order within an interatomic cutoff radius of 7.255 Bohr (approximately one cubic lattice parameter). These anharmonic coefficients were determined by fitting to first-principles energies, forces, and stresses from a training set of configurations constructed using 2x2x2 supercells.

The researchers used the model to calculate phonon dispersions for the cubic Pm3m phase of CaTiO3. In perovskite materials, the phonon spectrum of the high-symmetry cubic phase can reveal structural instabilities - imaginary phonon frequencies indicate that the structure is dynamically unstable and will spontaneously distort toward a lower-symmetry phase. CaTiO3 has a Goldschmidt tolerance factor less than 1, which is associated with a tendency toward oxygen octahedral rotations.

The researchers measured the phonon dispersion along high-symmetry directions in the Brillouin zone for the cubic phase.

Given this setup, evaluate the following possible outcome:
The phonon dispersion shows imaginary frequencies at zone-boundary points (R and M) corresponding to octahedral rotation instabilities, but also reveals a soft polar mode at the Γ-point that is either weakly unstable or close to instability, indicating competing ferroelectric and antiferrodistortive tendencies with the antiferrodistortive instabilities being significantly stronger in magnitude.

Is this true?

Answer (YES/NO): YES